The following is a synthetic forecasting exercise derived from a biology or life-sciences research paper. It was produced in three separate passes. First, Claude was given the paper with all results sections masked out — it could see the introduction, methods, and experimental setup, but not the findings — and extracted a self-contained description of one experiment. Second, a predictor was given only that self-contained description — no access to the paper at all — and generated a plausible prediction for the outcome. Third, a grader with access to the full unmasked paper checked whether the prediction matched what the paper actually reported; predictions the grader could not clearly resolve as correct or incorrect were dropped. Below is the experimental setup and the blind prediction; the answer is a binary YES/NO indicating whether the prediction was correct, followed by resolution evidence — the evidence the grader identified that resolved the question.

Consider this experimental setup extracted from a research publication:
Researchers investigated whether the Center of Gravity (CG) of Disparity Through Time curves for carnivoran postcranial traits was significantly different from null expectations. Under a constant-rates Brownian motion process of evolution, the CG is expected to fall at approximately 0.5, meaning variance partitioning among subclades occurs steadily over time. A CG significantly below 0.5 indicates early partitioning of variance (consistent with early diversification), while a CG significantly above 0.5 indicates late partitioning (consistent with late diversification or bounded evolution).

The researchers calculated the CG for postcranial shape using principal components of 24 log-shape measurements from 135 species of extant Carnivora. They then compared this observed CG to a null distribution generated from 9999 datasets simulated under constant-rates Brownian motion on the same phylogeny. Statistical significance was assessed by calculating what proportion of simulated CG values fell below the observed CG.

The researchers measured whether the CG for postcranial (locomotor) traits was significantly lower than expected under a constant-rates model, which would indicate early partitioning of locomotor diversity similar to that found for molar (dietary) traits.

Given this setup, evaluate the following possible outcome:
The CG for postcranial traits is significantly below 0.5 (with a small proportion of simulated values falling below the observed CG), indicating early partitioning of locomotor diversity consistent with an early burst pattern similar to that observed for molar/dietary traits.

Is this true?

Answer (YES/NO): NO